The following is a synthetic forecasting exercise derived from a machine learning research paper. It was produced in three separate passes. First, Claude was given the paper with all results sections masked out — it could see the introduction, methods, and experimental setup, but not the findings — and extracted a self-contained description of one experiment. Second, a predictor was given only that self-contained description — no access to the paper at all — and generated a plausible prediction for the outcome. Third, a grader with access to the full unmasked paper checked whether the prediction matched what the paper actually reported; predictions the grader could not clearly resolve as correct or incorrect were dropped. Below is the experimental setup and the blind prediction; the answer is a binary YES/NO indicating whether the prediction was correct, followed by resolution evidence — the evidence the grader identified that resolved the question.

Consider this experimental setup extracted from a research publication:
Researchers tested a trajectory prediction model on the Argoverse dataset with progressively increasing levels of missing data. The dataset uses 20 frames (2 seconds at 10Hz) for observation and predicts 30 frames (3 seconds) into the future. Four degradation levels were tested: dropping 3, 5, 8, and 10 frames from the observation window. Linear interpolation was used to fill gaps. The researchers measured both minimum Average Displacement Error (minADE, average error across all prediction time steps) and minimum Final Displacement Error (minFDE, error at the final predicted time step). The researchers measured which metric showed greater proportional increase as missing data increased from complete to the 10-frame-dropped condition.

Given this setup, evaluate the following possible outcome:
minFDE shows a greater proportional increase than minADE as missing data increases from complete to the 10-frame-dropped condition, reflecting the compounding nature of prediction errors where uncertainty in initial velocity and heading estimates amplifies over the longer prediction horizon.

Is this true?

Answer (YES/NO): NO